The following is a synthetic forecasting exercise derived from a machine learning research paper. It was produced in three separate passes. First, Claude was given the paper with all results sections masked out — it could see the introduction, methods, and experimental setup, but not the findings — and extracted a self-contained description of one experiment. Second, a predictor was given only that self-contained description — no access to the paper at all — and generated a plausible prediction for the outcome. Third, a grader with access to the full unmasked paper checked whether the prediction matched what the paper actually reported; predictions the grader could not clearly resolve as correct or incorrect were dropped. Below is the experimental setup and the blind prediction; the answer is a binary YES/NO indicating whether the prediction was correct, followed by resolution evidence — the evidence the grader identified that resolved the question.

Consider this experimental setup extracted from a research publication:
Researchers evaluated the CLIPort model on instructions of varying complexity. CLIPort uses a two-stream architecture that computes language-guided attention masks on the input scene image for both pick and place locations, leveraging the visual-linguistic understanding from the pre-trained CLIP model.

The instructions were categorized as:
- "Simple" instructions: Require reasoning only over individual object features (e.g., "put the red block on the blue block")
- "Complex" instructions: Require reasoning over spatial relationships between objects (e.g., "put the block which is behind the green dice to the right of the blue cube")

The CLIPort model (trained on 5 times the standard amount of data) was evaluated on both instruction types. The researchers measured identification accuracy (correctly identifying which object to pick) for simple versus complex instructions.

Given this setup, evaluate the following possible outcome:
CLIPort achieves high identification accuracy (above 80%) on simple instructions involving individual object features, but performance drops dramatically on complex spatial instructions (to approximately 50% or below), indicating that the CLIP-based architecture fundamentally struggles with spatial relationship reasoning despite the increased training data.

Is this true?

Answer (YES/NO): NO